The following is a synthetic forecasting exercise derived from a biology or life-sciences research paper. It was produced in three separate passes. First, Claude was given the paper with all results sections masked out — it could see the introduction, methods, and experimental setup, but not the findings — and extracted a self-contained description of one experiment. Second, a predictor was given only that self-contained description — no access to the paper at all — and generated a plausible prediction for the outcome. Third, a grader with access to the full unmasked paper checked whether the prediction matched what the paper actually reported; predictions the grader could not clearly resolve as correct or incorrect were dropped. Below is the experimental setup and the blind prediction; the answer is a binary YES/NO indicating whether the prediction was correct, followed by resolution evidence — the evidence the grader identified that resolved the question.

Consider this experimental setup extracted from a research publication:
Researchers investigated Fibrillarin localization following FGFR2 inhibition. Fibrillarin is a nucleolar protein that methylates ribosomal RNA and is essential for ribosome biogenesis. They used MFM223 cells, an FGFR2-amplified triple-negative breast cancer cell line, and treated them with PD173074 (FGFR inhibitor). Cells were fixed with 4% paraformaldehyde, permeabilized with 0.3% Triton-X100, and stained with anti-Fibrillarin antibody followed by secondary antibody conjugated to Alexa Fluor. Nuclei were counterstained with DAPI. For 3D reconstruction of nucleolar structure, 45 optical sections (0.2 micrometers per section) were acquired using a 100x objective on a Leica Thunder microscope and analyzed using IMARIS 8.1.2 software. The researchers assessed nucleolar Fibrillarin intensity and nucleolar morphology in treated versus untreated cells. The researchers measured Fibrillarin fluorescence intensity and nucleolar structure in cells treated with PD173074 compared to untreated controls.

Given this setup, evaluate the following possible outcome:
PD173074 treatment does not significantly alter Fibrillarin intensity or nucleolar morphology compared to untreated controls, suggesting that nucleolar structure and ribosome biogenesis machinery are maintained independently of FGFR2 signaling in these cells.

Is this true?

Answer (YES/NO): NO